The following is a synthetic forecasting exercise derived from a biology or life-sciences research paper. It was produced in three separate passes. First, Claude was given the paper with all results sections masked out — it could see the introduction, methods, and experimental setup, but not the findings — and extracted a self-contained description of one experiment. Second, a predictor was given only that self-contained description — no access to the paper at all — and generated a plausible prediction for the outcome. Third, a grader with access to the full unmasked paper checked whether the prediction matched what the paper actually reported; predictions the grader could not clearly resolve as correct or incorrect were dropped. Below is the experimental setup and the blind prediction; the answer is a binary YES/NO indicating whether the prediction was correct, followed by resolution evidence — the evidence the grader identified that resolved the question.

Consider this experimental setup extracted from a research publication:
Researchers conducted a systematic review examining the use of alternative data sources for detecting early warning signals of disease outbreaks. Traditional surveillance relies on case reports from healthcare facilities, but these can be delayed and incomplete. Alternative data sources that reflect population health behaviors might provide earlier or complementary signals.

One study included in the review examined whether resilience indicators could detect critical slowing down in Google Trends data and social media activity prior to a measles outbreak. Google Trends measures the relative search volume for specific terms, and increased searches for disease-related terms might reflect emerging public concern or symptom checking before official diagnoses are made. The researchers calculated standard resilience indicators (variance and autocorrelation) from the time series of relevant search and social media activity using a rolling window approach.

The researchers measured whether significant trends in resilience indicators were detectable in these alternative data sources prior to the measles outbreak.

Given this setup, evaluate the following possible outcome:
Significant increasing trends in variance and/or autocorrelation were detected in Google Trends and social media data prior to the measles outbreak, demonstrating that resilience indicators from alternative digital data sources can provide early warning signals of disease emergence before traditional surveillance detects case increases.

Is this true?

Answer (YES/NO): YES